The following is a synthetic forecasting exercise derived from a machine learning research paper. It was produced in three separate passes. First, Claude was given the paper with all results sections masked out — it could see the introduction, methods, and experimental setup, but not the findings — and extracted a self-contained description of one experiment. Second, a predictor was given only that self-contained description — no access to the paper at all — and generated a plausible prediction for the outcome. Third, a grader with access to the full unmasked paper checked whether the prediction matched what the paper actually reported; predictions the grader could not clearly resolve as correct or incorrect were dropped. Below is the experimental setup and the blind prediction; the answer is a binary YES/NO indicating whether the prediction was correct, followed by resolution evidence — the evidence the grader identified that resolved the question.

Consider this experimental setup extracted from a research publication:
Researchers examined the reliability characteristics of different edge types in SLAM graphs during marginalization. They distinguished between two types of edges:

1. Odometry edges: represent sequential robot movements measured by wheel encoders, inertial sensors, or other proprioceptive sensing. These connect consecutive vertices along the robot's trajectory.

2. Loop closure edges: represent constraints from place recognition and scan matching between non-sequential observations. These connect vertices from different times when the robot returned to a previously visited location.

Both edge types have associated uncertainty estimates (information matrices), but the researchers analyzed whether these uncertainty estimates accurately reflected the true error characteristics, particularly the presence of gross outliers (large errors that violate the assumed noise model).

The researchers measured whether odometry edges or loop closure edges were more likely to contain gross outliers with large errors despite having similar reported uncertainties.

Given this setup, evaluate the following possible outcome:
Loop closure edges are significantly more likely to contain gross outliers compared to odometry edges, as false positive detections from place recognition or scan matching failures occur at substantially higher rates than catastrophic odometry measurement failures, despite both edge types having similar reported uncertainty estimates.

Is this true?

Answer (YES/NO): YES